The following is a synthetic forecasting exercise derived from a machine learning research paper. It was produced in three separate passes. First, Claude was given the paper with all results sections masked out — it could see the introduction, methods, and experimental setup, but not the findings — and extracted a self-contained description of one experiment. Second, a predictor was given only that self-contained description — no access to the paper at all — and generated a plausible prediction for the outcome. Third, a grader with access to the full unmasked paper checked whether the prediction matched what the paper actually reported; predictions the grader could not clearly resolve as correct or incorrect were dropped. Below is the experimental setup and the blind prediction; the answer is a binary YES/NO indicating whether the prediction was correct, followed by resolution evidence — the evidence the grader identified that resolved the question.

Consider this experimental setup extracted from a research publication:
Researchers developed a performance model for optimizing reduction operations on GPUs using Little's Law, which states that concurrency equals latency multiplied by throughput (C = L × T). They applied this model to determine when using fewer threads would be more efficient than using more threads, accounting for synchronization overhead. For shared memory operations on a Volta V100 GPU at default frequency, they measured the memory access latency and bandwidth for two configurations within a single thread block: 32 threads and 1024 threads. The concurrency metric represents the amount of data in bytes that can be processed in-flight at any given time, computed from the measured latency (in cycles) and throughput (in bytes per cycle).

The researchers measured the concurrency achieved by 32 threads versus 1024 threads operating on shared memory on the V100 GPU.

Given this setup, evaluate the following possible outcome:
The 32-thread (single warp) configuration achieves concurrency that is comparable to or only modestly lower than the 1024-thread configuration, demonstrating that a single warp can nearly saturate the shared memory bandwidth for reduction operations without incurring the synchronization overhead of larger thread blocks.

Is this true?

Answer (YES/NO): NO